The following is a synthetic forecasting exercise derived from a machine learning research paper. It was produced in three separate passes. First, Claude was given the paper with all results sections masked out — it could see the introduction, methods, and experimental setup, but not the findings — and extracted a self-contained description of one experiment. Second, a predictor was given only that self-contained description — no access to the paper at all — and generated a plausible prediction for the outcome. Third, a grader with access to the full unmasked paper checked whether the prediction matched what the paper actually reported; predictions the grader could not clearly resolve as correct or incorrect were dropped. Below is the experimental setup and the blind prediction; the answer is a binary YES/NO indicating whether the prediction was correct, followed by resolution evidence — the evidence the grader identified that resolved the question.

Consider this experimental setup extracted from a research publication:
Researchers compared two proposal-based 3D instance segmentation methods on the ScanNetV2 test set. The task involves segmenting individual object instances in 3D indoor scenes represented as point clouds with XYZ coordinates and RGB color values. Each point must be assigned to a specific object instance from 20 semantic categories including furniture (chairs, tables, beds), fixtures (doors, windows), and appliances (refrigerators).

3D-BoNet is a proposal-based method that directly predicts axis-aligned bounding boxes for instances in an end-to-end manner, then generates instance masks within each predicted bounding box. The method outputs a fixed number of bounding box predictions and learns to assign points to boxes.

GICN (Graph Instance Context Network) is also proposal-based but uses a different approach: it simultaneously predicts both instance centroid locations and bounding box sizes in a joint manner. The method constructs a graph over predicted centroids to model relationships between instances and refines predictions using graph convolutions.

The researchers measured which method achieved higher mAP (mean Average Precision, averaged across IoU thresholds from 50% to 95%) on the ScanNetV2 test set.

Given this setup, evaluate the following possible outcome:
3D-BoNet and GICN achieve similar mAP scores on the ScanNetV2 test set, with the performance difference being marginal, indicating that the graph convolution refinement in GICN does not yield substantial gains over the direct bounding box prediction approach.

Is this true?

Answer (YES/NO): NO